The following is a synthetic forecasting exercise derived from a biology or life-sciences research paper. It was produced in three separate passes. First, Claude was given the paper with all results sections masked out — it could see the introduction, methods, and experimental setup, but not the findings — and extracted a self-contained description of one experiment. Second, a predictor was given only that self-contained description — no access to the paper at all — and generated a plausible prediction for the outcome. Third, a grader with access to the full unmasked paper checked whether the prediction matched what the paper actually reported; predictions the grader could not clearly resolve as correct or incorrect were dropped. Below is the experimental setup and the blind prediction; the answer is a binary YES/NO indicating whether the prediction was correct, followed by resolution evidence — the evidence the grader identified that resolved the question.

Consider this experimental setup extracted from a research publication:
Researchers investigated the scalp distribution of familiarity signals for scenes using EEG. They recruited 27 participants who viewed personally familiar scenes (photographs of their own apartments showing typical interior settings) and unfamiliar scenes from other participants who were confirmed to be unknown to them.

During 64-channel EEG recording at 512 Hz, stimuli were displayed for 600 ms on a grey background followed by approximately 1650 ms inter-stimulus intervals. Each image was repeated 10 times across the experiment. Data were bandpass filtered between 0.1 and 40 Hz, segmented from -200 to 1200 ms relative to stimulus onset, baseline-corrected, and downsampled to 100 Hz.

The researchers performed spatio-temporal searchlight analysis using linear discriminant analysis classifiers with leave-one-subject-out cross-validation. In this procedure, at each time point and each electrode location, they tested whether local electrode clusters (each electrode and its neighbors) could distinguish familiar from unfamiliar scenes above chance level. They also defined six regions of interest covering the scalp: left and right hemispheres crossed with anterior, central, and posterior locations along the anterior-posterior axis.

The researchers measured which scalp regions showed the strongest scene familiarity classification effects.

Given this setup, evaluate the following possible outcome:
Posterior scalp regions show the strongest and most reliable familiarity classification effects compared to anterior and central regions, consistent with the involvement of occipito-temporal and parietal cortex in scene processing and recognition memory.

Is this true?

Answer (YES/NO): YES